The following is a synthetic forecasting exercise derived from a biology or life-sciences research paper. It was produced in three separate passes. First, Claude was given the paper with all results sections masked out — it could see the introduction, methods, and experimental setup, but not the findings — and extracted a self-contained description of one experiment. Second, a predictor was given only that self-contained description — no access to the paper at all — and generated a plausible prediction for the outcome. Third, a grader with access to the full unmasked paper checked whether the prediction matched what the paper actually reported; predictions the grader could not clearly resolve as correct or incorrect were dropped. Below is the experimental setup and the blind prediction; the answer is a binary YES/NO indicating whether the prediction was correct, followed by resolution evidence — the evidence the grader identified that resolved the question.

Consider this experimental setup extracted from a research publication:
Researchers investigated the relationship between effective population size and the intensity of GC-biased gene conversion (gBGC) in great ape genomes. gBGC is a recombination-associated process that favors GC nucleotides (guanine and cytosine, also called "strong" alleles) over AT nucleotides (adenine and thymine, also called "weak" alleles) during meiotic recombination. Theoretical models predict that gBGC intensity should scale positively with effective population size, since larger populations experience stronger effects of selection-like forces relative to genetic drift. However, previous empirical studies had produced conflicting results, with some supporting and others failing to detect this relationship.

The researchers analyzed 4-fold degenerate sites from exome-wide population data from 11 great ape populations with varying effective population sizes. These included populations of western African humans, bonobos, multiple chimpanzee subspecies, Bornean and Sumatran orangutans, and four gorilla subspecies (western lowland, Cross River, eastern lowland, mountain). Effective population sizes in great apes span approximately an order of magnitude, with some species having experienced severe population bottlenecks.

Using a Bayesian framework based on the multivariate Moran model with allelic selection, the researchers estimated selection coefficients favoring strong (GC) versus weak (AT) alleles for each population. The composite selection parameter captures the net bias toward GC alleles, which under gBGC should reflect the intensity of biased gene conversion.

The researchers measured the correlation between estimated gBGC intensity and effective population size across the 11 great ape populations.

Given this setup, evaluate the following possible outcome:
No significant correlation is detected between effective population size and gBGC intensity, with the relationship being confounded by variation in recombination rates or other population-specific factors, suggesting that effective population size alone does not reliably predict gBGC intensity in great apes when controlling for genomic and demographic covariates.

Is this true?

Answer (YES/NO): NO